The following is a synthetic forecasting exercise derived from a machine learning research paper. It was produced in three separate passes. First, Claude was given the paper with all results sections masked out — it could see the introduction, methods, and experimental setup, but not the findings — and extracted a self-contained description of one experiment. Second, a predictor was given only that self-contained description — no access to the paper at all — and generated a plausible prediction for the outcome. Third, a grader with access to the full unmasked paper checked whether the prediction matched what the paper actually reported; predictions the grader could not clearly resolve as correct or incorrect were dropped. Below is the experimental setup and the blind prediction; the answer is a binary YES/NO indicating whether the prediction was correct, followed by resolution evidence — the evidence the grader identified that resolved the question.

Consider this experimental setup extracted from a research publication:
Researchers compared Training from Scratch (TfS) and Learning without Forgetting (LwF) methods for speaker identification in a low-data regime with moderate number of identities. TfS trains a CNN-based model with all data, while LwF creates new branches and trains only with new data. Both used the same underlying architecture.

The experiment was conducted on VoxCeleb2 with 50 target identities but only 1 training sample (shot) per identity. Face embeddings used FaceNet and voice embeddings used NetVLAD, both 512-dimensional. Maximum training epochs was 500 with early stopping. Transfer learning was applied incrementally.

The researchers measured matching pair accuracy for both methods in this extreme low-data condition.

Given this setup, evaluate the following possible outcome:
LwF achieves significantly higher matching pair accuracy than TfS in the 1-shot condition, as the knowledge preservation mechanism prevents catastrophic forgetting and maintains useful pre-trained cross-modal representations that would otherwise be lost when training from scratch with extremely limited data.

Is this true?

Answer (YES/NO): NO